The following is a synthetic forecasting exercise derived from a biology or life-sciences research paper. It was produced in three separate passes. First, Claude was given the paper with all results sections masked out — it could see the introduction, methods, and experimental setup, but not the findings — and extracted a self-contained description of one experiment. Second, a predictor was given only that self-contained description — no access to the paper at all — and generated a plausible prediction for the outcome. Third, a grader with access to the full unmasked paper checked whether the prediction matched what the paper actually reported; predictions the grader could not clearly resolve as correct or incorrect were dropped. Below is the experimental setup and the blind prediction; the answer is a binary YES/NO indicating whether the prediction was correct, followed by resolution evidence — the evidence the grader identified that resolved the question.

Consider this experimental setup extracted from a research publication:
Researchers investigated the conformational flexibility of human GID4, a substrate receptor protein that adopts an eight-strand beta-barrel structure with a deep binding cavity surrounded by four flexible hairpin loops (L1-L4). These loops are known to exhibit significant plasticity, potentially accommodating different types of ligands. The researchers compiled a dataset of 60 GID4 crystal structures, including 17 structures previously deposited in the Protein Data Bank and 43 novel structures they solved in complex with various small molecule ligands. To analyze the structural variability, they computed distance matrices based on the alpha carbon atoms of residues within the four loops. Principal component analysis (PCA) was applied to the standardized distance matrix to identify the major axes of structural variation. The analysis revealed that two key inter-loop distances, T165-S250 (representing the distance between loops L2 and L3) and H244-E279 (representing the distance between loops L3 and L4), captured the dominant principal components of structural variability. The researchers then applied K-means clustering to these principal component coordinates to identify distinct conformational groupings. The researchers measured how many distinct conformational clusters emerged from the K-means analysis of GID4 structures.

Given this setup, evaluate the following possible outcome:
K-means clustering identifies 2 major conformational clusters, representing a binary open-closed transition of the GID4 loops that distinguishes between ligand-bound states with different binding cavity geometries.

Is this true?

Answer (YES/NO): NO